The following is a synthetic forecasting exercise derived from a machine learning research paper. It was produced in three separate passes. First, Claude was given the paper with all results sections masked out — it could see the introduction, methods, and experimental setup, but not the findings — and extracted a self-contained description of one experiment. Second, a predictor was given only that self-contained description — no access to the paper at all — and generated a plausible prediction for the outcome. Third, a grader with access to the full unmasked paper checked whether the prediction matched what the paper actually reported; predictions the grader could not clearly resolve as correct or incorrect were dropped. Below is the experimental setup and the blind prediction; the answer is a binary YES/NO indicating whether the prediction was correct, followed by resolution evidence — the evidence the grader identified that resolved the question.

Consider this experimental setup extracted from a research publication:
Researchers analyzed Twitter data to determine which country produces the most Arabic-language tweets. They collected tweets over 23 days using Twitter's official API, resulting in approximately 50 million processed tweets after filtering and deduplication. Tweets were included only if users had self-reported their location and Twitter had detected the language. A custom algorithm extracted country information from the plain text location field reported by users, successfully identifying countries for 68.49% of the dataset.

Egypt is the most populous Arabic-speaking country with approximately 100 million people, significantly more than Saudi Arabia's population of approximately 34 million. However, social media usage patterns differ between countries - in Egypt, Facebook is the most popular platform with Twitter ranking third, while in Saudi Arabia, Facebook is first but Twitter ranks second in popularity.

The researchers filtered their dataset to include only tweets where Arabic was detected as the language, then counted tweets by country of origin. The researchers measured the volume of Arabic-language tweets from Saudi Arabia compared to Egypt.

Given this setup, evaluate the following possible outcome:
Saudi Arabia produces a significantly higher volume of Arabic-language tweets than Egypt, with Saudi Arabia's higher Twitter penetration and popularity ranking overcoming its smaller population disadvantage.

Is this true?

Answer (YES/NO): YES